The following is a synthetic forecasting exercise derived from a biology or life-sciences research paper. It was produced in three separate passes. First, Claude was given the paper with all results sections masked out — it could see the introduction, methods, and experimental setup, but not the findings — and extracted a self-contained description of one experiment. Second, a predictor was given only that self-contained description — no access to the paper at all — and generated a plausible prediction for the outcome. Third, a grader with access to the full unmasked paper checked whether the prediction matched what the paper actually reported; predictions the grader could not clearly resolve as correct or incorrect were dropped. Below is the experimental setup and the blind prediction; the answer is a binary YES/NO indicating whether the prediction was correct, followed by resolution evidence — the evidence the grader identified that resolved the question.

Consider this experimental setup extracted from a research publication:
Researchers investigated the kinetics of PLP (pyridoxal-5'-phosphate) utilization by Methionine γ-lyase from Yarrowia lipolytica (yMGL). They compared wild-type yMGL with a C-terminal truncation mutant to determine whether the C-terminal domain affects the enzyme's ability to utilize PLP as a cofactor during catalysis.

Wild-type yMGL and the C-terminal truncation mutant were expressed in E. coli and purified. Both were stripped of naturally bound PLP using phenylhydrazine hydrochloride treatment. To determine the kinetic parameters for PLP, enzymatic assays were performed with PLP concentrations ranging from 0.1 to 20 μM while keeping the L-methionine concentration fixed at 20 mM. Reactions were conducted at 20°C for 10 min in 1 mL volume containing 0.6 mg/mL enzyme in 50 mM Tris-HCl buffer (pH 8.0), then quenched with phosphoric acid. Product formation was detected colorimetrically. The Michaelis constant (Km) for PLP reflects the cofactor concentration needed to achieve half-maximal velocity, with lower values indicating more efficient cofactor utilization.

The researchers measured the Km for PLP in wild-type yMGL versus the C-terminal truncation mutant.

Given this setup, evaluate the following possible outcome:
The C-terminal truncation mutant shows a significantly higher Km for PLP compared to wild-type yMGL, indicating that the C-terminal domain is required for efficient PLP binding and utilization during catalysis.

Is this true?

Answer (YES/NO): YES